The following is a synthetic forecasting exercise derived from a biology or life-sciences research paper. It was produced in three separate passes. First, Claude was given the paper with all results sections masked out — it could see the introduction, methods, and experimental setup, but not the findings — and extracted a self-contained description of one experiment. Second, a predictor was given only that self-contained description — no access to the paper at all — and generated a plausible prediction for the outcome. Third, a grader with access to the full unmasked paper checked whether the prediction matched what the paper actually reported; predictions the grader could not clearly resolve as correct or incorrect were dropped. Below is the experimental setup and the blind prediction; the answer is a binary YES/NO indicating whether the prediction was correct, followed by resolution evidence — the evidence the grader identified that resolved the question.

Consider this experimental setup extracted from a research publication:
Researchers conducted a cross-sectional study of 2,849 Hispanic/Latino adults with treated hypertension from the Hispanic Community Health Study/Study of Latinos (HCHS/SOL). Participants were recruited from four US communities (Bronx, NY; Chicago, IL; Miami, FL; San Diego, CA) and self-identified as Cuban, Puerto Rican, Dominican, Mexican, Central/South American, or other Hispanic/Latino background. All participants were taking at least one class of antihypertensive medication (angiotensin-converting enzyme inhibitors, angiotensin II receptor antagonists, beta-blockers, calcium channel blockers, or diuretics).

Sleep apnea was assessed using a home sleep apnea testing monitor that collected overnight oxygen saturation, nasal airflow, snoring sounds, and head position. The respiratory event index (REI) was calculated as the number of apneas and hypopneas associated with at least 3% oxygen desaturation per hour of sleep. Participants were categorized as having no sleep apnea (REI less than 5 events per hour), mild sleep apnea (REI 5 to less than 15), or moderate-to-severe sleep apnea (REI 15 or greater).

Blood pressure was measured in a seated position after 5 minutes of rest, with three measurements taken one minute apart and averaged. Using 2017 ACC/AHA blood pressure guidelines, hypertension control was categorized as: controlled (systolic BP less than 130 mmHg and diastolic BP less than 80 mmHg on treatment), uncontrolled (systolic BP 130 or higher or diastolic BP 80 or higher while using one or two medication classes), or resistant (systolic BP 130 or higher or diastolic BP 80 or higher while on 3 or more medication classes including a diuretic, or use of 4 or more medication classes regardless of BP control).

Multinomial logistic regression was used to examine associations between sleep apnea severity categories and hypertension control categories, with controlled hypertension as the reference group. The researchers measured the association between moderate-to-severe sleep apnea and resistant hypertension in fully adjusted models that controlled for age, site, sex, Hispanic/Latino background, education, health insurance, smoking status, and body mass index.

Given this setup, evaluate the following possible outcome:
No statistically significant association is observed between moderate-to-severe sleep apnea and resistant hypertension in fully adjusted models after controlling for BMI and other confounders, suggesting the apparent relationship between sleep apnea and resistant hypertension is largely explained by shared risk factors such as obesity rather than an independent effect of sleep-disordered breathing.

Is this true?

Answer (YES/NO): NO